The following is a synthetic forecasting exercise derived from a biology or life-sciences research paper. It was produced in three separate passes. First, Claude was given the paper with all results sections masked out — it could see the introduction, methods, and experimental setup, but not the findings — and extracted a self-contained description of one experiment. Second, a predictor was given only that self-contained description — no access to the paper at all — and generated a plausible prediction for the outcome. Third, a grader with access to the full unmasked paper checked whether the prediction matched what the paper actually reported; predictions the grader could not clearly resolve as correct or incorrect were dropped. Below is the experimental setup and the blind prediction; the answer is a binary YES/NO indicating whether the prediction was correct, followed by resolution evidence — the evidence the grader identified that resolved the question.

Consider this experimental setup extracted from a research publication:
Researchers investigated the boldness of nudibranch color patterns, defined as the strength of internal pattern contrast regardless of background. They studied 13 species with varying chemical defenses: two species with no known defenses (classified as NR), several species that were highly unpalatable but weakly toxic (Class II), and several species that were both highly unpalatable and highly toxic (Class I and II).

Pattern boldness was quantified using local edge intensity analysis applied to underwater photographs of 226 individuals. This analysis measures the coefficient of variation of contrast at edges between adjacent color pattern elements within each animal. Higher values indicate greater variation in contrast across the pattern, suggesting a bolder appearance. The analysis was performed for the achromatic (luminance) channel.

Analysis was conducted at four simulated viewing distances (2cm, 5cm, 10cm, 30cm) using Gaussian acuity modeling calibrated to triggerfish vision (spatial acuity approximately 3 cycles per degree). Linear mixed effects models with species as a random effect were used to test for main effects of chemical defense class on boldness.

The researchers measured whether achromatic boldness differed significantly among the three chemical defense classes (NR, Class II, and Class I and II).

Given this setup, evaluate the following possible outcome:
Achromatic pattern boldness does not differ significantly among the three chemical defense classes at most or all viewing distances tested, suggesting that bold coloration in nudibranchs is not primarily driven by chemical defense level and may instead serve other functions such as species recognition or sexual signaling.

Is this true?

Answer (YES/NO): YES